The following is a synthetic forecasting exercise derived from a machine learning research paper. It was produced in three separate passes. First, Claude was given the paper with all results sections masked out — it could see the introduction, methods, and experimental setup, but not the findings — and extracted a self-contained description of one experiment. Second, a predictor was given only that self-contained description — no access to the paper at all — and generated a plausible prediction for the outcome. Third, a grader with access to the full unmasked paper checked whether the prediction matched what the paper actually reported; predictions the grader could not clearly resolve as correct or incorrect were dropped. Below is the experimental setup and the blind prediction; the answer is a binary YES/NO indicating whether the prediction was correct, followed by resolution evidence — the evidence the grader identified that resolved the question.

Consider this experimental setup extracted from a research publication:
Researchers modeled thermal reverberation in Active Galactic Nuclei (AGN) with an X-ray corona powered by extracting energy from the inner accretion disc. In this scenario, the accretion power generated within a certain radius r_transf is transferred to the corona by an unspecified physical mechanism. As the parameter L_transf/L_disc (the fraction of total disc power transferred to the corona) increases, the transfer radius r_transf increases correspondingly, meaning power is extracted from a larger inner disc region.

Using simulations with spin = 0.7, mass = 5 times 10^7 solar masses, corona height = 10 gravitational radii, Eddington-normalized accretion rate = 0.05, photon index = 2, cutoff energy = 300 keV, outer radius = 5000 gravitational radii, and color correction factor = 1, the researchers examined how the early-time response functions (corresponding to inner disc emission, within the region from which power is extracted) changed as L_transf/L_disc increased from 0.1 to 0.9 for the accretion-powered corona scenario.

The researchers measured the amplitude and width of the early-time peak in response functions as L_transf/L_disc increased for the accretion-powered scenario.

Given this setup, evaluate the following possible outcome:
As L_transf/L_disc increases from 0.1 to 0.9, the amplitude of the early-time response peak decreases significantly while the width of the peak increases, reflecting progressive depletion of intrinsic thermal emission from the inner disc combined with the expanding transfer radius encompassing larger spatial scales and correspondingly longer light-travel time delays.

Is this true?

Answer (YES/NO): NO